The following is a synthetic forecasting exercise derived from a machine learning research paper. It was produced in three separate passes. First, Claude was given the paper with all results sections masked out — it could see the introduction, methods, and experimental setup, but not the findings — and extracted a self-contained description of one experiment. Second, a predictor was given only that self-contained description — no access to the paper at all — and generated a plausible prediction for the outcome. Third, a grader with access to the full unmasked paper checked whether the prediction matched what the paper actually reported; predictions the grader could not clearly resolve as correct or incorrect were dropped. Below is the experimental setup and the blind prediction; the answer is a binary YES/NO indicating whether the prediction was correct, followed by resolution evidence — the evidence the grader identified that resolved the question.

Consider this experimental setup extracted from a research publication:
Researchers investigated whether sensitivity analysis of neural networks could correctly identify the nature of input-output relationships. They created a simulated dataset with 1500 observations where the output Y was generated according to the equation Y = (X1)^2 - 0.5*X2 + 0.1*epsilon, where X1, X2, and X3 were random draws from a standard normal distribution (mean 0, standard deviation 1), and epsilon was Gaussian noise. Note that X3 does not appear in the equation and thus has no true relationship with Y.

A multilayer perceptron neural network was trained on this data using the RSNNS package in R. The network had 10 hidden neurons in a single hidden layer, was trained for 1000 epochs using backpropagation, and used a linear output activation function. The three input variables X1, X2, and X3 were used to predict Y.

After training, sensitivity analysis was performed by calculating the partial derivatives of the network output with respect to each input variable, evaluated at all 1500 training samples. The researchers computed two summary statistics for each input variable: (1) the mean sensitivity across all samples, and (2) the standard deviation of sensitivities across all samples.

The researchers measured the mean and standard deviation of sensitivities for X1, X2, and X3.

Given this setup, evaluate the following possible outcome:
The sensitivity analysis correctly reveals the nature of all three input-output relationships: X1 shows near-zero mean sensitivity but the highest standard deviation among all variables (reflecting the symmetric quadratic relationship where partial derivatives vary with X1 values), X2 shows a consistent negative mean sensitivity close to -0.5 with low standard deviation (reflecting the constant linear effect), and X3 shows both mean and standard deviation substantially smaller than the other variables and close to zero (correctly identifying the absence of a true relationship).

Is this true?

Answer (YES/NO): YES